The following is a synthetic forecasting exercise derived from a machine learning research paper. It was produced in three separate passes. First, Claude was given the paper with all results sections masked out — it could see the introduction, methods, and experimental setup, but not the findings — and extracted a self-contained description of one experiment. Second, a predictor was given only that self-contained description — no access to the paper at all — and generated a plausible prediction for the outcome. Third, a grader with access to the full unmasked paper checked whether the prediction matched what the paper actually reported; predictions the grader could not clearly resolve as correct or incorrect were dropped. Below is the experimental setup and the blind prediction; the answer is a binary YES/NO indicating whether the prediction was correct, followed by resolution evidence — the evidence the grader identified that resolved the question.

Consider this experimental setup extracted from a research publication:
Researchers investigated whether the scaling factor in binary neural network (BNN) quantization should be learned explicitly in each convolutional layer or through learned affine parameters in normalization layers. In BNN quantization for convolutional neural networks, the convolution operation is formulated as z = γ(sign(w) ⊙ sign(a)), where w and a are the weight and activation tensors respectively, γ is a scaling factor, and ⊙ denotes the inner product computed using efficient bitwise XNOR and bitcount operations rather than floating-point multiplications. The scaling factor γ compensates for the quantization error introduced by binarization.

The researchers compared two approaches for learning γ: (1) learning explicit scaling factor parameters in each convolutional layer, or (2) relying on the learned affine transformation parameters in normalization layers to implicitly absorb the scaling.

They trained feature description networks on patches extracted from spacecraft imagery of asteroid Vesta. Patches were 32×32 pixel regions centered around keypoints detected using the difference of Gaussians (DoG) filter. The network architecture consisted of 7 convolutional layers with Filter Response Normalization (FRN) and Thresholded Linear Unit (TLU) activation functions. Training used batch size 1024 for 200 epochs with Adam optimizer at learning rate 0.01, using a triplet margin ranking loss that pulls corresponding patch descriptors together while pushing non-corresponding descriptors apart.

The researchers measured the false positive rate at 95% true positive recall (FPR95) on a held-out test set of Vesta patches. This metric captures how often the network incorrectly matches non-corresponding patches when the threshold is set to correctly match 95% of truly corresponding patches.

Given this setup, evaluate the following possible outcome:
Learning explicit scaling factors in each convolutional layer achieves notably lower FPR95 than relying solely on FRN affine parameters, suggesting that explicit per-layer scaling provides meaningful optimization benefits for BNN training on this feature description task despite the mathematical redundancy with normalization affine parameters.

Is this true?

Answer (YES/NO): NO